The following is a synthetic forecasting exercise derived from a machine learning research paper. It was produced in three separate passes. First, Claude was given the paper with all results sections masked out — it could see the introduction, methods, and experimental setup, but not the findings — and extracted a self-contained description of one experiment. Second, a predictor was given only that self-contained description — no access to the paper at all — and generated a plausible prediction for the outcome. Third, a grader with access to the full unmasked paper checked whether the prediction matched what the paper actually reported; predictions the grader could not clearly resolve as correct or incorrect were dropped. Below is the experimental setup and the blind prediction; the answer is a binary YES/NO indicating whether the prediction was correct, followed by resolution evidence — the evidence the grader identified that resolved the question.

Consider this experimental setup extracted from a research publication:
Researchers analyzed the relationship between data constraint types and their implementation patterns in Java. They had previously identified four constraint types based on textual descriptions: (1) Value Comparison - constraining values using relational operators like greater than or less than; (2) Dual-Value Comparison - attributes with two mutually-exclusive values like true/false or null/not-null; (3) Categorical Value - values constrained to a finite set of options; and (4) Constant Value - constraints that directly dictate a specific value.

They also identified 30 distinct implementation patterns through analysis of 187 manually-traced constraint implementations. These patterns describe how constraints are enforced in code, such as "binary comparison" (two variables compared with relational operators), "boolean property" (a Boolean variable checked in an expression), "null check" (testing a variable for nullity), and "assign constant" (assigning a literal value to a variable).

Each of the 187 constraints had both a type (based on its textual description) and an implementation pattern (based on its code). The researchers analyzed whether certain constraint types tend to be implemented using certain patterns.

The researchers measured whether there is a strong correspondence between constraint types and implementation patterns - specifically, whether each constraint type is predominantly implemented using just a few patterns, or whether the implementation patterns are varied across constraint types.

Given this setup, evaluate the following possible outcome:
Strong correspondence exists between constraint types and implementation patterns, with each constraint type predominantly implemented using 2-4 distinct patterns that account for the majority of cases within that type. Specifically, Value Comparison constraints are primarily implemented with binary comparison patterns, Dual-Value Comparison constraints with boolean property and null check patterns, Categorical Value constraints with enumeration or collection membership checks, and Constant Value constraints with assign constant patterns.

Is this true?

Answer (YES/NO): NO